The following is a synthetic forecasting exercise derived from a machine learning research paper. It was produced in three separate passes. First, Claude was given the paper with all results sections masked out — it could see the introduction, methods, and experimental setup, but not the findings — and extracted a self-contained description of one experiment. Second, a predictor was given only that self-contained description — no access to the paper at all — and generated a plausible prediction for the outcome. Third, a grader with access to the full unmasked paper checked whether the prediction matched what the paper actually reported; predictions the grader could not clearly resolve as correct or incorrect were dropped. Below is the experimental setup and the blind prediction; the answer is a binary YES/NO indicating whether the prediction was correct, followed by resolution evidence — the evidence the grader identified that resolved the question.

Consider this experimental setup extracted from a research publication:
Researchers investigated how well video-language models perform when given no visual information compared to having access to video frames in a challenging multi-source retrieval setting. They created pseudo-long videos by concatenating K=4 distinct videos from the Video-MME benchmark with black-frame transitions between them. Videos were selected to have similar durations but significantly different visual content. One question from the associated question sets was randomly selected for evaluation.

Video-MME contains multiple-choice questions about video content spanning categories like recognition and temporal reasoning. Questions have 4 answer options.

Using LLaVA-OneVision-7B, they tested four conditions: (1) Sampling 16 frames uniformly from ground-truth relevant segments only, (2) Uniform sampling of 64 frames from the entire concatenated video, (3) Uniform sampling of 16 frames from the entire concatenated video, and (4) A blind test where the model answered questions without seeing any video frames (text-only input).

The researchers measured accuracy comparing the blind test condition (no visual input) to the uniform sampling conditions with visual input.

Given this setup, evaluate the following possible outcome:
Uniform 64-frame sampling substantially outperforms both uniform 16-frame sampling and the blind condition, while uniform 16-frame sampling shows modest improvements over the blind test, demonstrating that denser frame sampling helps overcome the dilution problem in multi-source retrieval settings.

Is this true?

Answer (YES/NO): NO